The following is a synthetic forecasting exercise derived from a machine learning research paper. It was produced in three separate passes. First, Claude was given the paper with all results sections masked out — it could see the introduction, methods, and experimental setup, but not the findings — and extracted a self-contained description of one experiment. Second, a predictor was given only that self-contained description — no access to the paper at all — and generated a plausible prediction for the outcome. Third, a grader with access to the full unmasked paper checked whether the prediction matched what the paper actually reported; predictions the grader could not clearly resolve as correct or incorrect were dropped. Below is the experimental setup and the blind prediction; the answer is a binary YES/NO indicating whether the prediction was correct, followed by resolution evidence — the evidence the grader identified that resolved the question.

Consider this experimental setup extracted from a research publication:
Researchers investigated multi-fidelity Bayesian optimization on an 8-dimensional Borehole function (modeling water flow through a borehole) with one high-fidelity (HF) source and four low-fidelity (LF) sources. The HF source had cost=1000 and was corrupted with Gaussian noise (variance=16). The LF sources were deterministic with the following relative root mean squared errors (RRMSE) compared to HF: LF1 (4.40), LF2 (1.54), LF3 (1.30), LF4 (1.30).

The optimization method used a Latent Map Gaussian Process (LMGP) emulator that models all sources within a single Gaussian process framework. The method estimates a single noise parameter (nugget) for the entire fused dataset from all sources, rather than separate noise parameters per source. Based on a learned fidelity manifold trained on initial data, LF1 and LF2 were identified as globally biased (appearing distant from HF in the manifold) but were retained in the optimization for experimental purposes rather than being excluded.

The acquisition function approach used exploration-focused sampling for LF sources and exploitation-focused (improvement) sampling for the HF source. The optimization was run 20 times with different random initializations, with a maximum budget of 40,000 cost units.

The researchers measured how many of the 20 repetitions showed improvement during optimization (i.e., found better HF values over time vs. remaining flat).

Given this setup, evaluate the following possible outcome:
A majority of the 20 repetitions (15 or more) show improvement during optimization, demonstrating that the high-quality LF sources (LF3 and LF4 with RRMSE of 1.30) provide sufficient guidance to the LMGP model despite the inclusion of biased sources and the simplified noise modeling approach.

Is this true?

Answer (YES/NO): NO